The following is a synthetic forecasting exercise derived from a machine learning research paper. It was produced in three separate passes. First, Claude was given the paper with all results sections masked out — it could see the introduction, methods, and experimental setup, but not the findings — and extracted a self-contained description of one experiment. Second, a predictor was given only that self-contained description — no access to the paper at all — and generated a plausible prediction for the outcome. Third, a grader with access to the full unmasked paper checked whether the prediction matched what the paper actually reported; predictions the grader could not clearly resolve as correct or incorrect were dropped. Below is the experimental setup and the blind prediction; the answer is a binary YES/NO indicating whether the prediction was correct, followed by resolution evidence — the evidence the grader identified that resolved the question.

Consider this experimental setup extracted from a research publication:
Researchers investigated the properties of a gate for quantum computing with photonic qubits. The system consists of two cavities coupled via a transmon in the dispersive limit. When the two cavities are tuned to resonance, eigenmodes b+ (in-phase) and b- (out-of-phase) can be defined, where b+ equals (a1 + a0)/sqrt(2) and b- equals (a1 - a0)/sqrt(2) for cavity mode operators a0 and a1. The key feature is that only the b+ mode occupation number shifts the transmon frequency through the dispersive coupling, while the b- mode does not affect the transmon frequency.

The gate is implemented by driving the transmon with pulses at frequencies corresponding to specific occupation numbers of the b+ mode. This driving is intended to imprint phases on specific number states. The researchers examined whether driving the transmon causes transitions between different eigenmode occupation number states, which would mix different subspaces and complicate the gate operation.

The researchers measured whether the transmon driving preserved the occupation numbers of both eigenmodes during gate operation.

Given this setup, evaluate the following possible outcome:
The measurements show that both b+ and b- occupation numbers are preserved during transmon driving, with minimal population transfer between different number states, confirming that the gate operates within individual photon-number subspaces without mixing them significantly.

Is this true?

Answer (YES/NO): YES